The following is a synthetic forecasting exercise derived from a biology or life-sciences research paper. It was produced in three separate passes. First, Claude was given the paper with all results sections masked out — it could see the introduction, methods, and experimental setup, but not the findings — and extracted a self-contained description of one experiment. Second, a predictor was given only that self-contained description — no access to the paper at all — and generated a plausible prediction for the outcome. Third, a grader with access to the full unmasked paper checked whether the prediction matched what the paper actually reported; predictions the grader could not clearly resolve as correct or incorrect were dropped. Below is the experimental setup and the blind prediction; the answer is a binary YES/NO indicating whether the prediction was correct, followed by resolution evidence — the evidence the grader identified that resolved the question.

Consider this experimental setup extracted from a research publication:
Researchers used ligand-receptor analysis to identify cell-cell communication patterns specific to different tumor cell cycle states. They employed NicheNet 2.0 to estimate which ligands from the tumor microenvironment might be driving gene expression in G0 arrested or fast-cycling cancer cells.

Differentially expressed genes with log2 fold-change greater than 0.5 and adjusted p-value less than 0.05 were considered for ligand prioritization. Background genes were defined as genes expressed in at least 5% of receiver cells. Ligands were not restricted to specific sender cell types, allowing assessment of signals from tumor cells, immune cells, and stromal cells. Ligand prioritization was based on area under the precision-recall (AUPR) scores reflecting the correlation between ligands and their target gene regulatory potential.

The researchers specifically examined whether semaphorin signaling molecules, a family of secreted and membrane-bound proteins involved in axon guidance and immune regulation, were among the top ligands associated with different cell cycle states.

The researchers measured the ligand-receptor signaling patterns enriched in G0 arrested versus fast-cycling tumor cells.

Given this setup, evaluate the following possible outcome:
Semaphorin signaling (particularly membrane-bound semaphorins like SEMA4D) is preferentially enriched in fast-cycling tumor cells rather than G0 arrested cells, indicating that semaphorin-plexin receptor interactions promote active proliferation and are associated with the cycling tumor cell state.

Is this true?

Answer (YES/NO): NO